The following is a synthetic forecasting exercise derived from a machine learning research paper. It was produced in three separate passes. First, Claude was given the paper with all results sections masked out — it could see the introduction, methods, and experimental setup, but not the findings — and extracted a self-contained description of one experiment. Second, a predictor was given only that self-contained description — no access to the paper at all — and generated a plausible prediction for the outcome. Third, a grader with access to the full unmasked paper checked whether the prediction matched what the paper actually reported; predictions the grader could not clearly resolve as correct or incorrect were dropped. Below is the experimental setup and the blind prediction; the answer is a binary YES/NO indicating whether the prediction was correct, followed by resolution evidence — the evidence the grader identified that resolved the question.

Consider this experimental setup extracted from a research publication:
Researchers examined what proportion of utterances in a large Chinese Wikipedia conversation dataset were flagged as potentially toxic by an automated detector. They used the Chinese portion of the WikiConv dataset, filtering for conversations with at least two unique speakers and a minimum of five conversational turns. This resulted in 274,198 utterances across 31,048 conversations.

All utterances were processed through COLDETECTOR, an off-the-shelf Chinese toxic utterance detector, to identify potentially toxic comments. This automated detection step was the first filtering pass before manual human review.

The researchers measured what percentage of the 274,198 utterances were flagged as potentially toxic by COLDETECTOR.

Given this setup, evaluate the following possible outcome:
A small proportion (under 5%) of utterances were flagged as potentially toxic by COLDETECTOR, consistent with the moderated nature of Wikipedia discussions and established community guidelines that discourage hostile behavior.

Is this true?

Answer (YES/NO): YES